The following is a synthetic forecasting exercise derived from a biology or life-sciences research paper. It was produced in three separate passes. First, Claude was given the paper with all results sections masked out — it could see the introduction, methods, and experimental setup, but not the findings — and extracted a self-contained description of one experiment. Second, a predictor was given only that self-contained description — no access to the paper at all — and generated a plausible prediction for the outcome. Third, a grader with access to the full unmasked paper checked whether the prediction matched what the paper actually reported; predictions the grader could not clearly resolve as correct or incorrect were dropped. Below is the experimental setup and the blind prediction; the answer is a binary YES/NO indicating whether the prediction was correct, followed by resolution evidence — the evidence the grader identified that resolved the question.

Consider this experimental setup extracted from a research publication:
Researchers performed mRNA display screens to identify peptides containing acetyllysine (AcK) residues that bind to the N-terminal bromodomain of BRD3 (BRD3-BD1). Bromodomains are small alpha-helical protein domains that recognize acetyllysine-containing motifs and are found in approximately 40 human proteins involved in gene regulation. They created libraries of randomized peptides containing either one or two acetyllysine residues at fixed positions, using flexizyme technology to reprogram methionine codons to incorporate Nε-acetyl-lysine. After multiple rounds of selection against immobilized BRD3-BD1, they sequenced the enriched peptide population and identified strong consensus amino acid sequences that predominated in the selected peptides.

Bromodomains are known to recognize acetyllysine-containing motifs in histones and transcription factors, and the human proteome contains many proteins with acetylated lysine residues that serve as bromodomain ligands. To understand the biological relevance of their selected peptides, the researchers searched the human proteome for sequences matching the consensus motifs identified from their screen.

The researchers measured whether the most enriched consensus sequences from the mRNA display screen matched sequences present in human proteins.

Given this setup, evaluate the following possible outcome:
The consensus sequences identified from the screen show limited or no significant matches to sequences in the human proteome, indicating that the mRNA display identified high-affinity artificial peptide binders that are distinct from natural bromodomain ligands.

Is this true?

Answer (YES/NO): YES